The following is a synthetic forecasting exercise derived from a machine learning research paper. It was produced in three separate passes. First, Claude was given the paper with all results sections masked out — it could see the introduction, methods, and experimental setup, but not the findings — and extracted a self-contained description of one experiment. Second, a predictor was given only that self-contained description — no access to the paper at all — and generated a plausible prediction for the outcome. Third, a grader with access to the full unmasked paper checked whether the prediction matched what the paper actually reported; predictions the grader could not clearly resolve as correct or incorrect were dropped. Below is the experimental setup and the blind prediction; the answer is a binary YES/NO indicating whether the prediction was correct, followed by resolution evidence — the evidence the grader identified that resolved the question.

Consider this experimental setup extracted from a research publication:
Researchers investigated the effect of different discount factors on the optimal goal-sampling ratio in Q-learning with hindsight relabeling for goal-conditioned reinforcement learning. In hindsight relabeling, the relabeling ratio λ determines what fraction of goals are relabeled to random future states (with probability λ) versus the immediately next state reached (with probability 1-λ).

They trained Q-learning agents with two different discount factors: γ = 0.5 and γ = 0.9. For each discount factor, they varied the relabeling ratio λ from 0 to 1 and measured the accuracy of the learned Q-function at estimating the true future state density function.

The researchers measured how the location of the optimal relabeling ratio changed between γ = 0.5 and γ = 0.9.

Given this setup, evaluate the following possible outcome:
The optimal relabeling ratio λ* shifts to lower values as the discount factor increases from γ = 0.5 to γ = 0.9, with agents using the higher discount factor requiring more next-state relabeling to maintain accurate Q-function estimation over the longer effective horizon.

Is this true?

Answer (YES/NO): NO